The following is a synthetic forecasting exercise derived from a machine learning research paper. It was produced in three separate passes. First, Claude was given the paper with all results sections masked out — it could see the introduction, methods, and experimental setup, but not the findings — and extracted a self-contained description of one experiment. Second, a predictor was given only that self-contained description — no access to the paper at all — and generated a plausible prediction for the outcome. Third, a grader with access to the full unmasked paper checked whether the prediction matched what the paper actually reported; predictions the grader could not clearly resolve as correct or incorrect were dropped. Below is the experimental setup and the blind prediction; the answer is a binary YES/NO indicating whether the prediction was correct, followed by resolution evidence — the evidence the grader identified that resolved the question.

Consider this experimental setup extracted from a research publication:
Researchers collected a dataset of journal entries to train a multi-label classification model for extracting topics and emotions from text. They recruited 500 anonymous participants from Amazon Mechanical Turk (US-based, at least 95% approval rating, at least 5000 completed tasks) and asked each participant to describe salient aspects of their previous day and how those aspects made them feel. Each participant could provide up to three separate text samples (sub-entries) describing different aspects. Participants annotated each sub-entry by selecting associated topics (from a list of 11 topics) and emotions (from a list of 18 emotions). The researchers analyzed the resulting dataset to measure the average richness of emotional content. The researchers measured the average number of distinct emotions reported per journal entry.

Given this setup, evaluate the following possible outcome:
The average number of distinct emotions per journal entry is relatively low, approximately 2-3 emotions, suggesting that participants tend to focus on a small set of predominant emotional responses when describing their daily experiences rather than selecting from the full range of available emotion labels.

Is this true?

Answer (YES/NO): NO